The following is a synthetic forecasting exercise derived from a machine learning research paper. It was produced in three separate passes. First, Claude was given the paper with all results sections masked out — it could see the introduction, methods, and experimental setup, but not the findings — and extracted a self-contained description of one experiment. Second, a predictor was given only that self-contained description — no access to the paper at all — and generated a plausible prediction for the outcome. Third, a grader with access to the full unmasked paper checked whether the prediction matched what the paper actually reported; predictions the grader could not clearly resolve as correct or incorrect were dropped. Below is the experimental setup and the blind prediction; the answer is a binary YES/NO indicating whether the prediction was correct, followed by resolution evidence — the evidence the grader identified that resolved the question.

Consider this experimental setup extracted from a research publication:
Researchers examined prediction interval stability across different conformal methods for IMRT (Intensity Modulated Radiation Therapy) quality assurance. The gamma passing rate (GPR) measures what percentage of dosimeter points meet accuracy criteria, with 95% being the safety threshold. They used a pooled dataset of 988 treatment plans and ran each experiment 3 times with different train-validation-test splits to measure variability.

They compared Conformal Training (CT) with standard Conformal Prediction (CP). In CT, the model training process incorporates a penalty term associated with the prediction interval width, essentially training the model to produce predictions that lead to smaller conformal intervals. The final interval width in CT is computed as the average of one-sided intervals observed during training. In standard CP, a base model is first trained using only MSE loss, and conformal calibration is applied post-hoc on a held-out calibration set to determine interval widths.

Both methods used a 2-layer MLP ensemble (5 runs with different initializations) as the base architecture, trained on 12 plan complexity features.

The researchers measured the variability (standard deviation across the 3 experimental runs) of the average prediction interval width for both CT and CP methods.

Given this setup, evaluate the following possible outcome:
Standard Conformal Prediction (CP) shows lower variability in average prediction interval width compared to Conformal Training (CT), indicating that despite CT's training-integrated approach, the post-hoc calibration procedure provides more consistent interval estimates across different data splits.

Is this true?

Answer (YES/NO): YES